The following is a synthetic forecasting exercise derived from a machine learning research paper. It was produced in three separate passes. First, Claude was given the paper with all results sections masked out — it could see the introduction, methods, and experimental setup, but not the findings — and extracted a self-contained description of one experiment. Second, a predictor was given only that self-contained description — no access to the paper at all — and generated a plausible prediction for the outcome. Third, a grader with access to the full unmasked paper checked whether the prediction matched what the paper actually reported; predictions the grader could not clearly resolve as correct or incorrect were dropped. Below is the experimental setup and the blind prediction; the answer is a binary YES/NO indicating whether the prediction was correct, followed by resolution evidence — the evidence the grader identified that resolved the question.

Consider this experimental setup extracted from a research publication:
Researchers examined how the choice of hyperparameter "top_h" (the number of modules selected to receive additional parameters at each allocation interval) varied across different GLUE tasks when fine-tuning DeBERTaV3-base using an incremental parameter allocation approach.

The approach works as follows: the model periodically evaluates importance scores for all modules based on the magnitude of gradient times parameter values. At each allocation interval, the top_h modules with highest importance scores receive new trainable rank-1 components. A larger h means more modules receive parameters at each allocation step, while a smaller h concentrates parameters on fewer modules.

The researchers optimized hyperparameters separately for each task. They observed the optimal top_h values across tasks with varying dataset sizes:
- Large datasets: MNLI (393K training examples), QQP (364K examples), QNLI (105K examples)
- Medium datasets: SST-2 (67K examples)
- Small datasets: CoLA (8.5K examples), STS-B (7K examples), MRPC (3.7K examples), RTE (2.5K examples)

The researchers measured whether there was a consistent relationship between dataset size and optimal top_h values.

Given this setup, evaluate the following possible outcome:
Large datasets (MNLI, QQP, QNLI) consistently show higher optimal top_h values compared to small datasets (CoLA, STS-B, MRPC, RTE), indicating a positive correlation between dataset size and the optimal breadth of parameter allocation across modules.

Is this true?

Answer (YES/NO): NO